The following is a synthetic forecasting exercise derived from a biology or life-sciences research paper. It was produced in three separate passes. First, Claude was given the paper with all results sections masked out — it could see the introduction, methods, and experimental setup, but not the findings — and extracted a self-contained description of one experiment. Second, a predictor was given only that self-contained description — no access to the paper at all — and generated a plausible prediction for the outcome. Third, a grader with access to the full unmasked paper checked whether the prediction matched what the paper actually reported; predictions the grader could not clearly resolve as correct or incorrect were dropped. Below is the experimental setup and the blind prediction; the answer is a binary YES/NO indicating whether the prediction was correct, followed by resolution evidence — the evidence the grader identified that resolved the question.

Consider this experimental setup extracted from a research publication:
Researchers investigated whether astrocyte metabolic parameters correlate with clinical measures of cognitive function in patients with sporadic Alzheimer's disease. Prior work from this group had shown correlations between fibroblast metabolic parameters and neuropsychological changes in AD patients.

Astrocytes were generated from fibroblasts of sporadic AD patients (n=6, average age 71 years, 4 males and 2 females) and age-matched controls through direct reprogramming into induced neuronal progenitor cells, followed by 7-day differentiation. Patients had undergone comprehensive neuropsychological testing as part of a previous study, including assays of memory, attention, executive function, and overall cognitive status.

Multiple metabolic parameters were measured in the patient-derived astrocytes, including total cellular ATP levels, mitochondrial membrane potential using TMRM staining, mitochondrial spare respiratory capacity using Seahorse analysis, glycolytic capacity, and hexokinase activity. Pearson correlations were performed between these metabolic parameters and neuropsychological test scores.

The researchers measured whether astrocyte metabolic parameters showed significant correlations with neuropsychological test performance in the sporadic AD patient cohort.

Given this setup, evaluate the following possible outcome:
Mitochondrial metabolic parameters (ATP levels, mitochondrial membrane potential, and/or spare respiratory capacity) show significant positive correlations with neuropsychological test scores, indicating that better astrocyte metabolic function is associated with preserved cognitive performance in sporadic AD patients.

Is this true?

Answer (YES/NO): YES